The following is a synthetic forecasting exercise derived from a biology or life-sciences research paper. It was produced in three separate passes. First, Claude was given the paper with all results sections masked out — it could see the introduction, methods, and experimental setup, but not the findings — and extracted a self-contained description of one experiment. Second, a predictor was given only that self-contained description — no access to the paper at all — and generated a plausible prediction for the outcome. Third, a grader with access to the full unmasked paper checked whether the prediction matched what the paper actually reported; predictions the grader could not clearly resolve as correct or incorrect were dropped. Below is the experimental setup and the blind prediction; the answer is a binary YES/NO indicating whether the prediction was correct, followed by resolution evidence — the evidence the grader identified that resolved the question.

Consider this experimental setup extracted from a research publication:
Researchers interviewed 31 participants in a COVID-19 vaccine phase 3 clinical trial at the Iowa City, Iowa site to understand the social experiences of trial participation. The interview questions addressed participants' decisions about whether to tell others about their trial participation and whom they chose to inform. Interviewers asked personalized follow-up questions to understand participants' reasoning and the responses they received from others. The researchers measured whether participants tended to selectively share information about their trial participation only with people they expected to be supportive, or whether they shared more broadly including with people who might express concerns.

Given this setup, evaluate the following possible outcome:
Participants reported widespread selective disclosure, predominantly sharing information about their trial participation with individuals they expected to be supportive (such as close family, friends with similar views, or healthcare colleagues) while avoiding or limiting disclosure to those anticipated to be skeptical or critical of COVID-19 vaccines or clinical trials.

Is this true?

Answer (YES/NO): NO